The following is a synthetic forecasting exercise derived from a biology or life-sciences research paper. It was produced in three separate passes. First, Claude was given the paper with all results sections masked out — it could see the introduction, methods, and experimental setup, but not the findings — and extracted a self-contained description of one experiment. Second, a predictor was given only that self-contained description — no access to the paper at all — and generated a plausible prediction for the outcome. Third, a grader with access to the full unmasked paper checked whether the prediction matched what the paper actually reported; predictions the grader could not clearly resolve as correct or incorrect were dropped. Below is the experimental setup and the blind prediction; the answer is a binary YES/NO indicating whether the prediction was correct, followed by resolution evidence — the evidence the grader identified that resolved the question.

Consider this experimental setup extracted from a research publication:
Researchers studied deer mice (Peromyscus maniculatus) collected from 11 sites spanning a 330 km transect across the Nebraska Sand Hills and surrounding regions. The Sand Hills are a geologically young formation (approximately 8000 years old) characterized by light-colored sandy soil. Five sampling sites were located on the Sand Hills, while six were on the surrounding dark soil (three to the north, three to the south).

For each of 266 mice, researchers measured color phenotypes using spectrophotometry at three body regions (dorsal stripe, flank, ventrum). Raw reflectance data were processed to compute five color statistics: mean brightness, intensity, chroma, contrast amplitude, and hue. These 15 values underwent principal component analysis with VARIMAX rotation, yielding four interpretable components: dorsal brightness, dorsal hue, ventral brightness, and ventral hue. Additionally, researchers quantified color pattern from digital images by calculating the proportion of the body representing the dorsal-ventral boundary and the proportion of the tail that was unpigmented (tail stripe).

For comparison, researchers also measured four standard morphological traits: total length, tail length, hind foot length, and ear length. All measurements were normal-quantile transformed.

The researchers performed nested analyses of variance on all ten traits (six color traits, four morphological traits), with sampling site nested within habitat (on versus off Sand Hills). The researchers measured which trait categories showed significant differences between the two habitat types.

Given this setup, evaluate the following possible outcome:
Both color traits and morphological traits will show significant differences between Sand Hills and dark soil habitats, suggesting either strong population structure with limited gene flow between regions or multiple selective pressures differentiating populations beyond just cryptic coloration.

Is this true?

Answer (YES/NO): NO